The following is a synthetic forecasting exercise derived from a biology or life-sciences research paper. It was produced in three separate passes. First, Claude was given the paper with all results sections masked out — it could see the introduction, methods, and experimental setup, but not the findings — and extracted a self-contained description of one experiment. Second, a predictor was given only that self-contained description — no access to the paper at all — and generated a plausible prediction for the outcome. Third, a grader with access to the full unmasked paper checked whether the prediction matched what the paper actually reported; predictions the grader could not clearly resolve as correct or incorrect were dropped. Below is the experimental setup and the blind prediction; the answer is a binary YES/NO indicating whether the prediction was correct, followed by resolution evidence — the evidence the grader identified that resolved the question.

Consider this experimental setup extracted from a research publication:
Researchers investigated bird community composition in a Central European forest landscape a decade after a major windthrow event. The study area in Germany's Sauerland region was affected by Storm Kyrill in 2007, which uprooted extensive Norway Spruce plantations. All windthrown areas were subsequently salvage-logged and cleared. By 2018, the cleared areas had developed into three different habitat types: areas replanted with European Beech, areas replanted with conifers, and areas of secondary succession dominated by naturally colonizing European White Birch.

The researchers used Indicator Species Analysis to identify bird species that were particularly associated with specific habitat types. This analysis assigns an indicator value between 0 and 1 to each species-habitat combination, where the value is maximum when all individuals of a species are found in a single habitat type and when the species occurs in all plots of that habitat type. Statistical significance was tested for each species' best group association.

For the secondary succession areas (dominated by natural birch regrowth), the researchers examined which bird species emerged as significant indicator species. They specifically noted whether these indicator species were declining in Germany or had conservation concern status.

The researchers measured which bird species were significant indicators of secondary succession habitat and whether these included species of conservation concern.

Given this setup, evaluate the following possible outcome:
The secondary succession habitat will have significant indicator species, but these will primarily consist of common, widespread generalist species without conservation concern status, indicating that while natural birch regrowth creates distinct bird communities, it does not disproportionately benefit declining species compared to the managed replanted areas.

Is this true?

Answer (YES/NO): NO